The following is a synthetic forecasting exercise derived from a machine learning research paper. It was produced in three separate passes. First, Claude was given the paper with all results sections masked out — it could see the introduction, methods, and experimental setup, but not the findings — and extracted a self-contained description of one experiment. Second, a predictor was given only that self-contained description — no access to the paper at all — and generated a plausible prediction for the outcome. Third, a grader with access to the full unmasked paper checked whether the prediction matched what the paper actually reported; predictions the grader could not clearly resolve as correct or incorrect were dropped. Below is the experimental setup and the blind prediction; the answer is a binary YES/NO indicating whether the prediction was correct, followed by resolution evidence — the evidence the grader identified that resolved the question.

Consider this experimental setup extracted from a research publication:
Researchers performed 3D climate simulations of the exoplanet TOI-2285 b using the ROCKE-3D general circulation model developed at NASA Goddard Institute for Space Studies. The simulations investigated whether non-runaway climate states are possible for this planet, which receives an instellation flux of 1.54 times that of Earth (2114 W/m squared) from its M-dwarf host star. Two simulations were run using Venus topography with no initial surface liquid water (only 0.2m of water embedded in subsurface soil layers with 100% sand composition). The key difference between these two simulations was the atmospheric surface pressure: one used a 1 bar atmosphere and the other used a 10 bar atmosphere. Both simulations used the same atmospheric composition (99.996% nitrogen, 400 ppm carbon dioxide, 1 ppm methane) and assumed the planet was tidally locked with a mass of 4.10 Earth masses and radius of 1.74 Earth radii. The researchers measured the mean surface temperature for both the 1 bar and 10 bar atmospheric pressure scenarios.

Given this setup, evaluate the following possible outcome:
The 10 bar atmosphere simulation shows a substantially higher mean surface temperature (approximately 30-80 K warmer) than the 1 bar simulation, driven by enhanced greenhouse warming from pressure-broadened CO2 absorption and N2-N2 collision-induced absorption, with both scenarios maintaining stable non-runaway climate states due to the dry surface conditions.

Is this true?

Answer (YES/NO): YES